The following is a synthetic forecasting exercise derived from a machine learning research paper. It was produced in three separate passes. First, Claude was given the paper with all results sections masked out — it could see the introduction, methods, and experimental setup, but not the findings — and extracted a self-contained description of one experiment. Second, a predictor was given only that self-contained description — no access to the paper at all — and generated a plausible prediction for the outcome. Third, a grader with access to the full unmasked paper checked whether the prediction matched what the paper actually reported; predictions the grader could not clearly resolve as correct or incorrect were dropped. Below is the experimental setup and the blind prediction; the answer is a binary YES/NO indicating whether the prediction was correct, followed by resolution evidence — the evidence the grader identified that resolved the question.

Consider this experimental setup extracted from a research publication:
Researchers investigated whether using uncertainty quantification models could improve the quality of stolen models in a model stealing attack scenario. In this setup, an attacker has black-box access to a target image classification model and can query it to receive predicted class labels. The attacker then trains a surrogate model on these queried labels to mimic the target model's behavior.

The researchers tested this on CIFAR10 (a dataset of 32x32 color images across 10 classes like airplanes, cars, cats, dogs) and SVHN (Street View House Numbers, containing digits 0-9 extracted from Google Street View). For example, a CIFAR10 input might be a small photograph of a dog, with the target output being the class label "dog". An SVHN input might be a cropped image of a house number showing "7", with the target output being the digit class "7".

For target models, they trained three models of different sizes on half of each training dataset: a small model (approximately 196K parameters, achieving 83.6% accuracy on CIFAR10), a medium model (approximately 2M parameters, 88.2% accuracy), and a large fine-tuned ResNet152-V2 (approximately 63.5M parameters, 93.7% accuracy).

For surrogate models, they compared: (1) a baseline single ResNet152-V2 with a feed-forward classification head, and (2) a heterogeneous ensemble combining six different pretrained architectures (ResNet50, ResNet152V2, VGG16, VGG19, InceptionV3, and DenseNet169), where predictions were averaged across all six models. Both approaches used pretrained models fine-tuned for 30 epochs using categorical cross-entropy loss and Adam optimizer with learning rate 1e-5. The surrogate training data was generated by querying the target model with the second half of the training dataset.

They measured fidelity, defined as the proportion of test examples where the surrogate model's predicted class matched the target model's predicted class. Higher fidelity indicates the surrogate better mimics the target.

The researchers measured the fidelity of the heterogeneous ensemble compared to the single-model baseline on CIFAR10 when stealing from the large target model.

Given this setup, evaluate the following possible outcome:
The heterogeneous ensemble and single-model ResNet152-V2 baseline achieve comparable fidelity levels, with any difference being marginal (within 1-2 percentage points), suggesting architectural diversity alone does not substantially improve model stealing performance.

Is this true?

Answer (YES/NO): YES